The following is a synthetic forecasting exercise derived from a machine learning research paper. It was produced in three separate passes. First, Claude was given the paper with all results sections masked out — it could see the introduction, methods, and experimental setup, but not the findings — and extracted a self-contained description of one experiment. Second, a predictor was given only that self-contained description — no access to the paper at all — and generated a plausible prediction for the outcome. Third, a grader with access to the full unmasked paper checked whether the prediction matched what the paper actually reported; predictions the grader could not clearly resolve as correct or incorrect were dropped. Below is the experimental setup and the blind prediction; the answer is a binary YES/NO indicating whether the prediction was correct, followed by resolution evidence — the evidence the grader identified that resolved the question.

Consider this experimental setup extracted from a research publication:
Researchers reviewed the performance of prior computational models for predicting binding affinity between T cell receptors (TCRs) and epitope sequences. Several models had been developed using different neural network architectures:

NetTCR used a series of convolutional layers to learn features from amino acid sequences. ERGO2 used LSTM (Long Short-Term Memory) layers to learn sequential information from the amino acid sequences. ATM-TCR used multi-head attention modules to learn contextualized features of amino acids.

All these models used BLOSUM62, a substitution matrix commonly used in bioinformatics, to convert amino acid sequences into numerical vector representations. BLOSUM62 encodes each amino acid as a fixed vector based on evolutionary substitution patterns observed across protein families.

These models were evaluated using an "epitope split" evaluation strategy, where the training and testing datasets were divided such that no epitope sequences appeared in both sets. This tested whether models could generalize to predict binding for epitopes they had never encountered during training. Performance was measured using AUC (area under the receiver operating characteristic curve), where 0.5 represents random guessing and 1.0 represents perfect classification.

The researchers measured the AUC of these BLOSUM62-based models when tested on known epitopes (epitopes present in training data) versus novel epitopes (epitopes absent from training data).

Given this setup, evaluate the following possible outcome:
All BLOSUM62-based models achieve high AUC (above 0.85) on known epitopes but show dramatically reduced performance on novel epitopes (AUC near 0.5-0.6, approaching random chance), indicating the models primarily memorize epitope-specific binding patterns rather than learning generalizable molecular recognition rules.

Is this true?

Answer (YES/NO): NO